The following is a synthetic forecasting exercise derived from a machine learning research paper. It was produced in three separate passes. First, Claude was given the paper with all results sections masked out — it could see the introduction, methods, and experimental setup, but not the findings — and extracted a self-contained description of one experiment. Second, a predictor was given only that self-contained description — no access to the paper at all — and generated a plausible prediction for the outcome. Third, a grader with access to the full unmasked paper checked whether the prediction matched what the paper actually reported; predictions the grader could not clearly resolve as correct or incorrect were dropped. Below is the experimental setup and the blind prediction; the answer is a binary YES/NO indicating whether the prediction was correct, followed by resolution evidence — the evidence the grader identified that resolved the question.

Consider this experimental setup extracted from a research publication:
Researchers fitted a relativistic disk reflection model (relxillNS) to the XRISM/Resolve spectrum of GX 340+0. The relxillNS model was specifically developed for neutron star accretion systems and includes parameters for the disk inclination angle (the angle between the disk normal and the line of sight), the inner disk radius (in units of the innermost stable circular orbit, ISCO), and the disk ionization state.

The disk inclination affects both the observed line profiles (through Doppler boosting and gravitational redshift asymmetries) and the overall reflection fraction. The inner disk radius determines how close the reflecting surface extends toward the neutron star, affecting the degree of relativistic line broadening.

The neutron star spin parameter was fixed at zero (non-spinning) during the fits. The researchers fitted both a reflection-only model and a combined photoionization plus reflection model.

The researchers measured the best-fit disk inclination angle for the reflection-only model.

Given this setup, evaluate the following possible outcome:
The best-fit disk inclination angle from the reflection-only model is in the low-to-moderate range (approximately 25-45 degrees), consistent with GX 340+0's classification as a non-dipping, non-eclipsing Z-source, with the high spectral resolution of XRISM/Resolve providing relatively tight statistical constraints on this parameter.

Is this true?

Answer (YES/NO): YES